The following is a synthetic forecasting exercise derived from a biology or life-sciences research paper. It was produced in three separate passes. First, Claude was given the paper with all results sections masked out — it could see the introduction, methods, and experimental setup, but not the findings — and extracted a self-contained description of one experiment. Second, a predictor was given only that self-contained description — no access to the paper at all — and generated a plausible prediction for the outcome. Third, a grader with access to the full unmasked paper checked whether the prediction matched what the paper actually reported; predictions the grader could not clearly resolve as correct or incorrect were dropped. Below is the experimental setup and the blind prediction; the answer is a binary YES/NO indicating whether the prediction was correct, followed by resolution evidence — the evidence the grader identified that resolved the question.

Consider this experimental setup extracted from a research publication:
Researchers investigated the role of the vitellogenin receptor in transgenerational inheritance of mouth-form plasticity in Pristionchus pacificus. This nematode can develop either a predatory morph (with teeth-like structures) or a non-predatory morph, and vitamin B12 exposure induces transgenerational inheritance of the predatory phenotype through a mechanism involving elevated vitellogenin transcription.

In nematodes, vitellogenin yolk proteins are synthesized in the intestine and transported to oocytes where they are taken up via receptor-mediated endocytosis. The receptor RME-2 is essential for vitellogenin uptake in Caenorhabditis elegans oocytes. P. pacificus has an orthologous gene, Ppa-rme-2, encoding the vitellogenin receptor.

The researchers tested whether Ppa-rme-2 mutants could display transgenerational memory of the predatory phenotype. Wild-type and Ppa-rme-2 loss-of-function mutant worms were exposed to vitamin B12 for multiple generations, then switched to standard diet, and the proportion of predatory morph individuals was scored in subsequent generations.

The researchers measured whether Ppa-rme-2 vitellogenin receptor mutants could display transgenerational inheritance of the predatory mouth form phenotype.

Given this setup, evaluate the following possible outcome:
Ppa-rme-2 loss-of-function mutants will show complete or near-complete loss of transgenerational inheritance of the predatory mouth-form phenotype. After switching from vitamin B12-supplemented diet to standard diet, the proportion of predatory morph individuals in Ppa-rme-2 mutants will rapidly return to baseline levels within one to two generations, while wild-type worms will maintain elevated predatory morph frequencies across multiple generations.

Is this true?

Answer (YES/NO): YES